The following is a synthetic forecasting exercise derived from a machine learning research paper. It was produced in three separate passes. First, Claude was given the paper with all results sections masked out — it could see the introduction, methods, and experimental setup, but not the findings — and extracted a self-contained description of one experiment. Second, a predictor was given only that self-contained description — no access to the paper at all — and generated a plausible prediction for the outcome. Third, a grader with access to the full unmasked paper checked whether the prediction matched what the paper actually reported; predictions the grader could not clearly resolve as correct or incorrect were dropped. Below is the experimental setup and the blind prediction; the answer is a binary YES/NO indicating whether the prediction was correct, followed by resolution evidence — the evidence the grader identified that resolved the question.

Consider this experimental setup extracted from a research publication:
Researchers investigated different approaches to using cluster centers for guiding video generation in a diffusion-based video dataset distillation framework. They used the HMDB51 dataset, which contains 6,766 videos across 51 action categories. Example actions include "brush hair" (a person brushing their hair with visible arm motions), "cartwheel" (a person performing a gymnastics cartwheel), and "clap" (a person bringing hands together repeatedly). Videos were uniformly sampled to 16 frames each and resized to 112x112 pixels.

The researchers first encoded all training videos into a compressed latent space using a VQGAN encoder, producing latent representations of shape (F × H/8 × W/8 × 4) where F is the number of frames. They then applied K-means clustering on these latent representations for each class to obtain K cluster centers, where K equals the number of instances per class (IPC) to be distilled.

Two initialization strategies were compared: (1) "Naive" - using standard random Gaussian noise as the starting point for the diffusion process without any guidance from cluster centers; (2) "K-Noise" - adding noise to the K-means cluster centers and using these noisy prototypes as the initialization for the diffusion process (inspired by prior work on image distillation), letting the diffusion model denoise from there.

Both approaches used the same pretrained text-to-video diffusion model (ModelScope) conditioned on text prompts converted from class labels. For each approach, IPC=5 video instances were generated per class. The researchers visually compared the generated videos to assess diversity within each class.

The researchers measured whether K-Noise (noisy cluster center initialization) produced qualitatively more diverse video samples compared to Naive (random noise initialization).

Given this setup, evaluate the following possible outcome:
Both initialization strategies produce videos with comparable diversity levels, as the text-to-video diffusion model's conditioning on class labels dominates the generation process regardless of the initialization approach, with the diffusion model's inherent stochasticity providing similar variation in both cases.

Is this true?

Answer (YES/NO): YES